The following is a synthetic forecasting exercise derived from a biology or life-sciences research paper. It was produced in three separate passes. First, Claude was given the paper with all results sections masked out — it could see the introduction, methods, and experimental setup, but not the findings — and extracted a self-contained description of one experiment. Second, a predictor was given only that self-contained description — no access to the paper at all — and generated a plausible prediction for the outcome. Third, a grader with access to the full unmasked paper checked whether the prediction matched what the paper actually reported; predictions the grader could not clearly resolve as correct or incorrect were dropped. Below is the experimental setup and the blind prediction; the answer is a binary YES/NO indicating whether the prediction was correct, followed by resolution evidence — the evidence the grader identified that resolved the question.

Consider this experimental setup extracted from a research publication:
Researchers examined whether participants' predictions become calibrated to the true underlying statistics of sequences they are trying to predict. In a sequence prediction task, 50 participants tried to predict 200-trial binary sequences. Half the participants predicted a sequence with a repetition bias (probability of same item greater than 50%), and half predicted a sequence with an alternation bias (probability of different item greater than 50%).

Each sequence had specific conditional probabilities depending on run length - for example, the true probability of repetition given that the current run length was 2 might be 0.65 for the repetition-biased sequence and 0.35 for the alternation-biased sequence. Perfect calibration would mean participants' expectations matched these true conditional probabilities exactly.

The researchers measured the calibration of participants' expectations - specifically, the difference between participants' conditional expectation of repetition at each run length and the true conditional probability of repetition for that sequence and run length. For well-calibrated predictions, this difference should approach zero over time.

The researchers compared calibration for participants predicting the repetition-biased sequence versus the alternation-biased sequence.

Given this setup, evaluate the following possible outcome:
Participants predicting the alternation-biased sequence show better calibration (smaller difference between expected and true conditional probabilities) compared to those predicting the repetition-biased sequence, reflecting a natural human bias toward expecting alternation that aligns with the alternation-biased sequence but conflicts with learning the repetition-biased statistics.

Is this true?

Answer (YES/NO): NO